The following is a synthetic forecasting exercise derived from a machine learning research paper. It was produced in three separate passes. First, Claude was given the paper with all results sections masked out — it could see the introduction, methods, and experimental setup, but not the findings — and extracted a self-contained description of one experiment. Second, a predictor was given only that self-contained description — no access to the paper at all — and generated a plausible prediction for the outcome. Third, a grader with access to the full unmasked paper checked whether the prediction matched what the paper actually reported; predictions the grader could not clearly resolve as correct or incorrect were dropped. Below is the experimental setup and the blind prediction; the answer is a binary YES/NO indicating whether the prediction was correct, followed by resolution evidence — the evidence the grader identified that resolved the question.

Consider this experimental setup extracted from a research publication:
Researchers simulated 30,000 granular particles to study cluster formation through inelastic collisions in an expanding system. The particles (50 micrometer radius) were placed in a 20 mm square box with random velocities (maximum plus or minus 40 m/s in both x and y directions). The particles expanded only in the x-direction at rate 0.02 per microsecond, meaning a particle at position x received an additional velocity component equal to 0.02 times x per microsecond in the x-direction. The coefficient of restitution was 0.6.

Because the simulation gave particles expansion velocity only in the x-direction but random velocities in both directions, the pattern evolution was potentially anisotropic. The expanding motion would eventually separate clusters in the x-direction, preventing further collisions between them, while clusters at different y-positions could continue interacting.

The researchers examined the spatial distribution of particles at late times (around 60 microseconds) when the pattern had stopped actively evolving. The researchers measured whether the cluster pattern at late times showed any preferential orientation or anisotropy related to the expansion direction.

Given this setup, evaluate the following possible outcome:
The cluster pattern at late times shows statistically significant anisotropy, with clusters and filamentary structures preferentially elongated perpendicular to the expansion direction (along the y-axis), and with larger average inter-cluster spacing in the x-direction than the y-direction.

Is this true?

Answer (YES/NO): NO